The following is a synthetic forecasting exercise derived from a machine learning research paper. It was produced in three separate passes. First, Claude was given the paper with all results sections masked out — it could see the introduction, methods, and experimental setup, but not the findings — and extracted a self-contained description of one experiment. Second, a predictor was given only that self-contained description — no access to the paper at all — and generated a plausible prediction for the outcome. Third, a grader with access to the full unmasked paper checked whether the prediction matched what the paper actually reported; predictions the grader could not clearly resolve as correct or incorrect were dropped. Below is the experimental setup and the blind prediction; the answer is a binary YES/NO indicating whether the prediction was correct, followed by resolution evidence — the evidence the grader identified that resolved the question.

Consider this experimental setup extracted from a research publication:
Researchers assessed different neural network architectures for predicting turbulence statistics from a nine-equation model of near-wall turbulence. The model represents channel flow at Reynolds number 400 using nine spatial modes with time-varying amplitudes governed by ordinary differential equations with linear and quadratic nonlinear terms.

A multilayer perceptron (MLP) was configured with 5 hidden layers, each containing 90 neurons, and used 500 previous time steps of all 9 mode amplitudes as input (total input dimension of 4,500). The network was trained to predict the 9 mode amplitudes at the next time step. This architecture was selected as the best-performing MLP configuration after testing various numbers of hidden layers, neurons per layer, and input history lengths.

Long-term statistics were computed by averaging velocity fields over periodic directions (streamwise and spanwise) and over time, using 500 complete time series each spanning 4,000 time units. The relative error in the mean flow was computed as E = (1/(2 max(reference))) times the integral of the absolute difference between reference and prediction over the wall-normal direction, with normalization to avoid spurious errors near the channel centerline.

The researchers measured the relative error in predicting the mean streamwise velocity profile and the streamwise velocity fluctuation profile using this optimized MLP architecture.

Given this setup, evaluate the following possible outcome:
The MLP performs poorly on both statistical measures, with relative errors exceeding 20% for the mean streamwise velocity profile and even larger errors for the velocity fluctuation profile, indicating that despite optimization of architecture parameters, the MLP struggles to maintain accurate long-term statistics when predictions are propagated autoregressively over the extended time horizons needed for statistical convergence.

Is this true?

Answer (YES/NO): NO